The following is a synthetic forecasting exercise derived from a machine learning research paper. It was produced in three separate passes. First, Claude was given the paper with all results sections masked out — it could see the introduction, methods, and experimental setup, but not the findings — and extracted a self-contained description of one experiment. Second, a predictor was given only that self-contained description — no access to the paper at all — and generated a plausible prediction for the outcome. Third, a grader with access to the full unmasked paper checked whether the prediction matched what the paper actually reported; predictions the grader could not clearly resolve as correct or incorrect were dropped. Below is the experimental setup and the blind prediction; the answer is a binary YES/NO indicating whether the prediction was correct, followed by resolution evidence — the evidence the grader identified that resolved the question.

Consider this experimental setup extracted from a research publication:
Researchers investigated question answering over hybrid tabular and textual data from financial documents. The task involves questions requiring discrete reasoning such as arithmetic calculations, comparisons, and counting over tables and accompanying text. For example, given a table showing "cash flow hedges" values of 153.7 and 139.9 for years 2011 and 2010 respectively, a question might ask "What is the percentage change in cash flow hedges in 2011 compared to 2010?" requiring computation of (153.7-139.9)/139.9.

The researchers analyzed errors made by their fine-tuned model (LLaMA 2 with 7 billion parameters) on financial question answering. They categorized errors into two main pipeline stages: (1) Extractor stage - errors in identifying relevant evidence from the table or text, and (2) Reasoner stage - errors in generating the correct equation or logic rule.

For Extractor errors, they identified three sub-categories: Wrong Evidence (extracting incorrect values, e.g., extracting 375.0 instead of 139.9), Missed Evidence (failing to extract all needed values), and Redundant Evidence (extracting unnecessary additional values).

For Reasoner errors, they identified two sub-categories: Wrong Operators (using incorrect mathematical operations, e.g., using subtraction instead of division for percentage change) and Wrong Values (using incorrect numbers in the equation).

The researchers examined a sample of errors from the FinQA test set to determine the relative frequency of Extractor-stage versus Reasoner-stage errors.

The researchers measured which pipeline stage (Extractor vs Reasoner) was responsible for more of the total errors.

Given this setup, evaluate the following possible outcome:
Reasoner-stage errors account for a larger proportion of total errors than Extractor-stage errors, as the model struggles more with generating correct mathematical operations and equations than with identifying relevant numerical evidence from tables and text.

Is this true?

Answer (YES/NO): NO